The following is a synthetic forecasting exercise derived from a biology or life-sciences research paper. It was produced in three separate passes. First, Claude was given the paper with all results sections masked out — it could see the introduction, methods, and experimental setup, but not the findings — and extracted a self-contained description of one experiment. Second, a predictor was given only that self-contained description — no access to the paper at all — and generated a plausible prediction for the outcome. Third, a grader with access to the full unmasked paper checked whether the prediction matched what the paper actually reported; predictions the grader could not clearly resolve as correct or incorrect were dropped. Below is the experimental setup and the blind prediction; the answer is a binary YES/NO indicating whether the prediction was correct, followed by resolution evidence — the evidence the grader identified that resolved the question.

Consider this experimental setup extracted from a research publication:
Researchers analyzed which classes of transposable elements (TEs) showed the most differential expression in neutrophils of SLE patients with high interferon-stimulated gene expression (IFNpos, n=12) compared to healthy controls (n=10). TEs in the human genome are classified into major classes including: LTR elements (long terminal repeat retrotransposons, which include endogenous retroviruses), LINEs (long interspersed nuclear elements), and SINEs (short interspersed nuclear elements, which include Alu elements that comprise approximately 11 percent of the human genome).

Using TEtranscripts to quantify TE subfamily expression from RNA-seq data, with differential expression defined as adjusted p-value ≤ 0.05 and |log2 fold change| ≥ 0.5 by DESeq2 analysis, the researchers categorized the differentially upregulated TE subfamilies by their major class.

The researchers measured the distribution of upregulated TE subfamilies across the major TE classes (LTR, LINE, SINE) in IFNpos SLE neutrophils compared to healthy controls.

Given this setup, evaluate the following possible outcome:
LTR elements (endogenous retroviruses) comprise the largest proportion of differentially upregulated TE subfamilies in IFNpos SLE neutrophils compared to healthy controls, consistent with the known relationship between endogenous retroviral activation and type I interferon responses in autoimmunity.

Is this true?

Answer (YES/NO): YES